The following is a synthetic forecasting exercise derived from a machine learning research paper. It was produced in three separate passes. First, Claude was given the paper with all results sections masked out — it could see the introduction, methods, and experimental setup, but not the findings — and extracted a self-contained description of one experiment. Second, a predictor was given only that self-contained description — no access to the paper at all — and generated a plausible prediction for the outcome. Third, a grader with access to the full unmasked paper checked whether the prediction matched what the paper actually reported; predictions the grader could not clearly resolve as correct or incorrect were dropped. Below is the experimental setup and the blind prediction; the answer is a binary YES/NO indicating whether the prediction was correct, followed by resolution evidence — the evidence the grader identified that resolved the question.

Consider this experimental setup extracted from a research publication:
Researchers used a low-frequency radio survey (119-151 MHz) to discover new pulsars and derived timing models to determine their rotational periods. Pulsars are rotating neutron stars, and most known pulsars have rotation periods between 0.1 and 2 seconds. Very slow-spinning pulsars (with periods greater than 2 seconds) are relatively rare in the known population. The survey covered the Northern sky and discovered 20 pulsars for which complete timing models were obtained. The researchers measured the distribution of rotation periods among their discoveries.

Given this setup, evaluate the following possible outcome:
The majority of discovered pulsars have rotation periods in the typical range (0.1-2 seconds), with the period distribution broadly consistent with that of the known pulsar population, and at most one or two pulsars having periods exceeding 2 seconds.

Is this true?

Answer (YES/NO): NO